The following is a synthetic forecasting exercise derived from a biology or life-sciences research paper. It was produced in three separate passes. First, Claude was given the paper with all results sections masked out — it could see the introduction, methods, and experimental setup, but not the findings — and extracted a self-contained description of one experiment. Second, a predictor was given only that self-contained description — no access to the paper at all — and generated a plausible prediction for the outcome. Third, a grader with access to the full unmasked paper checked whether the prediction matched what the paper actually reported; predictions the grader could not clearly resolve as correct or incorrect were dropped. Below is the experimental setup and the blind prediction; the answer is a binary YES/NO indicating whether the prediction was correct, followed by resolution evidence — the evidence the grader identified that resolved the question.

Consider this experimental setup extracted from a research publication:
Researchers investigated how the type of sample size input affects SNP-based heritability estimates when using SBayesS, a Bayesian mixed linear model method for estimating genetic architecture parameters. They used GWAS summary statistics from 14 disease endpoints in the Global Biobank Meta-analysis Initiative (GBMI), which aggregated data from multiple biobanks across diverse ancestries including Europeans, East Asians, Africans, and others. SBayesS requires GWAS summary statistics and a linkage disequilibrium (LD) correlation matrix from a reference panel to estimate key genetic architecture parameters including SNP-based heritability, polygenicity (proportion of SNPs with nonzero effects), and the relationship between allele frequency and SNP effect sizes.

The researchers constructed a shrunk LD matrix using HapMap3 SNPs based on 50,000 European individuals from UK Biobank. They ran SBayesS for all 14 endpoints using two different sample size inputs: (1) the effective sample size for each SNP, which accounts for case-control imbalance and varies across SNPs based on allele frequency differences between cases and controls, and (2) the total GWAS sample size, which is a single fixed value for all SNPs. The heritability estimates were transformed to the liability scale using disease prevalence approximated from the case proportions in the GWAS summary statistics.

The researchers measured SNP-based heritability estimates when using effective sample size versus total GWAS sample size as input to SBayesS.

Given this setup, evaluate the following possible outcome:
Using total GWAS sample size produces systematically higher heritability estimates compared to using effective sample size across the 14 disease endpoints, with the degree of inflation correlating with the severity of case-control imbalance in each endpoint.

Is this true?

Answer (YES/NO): NO